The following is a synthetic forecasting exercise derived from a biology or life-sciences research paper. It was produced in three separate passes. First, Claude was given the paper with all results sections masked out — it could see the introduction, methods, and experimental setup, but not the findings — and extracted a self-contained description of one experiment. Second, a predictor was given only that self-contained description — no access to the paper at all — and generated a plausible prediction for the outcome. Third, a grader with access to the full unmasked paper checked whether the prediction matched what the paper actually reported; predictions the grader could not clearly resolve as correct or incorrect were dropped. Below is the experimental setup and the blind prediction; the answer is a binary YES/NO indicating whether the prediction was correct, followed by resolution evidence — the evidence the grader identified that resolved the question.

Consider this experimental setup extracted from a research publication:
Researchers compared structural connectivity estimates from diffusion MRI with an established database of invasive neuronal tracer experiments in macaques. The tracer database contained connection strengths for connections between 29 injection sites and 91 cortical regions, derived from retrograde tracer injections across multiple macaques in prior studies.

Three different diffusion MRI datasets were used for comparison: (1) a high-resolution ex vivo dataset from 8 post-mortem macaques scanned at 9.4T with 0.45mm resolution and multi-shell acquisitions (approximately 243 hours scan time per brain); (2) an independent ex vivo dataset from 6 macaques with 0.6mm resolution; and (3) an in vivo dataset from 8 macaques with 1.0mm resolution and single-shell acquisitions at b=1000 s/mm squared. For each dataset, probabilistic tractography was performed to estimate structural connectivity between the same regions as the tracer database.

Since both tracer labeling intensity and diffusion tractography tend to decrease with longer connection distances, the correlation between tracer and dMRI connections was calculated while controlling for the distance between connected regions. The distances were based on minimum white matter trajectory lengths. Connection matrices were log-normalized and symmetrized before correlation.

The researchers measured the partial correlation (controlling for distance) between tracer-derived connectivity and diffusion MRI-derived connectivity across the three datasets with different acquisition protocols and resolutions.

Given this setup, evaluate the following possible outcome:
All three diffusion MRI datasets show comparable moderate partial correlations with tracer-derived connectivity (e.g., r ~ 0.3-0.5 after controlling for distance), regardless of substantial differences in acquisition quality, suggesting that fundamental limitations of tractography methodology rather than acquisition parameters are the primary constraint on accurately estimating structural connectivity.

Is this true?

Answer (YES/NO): NO